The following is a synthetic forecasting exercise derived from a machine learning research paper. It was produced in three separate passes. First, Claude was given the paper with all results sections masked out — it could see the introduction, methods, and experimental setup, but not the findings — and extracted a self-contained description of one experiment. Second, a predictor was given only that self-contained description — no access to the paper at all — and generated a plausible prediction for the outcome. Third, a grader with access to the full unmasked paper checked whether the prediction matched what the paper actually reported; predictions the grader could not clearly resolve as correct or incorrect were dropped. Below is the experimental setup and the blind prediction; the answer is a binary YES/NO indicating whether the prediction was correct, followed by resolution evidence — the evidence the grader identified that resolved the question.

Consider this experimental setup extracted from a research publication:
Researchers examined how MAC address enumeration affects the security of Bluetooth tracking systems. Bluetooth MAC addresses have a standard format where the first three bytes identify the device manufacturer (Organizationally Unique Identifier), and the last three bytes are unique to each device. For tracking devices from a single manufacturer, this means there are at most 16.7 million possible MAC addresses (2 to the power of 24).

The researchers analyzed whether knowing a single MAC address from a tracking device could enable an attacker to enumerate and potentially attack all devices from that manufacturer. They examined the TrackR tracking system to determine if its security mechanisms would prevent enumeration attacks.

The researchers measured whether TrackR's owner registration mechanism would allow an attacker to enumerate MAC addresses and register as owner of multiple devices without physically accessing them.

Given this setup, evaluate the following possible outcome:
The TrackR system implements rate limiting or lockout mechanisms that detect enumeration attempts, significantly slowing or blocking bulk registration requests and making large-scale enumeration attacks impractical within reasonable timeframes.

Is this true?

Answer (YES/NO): NO